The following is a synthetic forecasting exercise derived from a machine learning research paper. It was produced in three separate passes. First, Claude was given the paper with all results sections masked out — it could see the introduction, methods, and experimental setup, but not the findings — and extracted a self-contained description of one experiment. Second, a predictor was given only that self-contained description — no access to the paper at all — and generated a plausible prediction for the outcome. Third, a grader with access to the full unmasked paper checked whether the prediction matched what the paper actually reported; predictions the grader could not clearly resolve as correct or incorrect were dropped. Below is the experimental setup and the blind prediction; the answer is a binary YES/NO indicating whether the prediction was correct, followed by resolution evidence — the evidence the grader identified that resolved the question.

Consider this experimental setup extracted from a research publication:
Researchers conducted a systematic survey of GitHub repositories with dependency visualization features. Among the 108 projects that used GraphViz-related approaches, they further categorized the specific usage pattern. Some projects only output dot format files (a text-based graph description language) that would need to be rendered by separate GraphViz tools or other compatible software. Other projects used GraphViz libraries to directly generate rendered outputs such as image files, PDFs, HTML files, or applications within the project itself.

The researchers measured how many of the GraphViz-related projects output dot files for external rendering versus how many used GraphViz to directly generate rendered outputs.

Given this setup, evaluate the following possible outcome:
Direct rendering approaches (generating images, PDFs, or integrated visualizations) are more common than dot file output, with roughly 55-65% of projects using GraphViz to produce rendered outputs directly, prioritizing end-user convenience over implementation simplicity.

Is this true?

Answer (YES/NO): NO